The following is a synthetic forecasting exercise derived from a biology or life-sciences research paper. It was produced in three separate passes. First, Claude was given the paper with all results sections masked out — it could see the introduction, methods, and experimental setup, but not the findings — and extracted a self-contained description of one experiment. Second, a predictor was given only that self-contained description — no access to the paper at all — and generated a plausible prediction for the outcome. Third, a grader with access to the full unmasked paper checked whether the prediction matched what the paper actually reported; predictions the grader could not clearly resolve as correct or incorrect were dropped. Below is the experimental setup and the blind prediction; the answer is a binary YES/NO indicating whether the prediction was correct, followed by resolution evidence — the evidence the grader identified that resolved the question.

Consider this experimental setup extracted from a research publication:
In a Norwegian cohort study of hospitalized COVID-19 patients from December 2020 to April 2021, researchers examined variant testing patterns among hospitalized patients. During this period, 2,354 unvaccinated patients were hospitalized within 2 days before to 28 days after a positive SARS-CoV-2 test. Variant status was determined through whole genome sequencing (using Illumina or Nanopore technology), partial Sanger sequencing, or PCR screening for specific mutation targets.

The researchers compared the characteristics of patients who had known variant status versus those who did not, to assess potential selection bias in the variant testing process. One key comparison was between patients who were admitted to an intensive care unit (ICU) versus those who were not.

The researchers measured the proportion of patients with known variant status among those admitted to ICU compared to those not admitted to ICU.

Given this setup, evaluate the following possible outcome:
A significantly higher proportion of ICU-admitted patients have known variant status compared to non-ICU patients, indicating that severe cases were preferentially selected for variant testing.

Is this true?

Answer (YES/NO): YES